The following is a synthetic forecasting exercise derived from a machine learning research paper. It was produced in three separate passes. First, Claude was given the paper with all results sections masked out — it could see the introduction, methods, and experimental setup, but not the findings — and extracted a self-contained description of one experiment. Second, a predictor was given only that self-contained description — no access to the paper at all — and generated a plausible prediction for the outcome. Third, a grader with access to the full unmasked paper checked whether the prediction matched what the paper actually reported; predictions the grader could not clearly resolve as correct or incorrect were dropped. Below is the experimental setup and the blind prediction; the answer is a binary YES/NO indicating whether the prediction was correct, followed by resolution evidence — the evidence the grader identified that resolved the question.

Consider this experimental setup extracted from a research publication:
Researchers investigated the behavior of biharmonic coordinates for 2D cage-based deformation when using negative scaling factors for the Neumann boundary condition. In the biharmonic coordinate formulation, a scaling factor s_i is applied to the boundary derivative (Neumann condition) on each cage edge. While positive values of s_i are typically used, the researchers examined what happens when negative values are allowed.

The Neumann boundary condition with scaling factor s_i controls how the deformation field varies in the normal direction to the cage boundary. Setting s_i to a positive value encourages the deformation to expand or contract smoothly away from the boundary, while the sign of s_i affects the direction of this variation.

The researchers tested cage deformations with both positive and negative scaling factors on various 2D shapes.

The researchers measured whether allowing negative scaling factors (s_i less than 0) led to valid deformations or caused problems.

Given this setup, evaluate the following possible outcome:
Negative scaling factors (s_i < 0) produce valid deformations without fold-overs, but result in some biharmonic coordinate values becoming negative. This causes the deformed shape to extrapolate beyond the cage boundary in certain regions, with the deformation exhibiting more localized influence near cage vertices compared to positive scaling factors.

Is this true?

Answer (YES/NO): NO